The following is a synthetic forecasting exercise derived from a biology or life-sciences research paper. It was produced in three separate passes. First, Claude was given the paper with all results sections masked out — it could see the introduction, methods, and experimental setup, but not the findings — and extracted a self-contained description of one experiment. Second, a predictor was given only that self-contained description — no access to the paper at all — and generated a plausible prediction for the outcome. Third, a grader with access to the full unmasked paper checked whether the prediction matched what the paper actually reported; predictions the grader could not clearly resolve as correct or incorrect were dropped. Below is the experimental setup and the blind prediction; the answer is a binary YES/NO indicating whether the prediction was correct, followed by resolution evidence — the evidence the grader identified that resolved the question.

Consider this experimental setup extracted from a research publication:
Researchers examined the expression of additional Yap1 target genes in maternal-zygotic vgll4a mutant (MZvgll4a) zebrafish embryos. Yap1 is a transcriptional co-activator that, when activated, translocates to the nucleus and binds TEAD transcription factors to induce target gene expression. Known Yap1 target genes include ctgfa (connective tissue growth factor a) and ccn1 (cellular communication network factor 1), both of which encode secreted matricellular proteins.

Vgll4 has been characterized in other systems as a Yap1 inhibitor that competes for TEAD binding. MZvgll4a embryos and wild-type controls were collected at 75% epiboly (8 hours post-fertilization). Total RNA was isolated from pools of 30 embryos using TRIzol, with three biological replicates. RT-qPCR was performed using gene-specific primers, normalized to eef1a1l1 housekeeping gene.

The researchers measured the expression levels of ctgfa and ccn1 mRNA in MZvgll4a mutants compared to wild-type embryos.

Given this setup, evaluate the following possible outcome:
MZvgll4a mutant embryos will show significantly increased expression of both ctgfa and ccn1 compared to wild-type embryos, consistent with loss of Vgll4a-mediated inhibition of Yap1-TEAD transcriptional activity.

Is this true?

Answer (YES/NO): NO